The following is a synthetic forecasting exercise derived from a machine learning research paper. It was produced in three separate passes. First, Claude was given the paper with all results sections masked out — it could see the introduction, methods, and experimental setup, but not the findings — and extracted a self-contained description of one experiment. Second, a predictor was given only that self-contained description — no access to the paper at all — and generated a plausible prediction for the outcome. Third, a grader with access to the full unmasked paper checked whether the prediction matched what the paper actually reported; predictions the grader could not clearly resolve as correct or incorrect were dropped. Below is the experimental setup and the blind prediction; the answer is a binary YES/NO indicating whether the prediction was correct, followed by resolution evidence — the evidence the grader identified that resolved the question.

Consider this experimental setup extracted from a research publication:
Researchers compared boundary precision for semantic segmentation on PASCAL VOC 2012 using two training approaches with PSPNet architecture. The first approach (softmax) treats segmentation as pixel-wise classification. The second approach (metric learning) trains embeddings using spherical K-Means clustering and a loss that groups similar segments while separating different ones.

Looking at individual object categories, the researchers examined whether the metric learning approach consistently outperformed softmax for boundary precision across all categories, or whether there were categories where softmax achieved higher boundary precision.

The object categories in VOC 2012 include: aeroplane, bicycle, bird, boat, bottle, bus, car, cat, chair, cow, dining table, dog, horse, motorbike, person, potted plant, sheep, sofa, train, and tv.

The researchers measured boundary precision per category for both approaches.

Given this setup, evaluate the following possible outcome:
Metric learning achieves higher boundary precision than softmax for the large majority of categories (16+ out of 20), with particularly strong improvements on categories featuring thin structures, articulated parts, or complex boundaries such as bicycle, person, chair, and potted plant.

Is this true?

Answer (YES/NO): NO